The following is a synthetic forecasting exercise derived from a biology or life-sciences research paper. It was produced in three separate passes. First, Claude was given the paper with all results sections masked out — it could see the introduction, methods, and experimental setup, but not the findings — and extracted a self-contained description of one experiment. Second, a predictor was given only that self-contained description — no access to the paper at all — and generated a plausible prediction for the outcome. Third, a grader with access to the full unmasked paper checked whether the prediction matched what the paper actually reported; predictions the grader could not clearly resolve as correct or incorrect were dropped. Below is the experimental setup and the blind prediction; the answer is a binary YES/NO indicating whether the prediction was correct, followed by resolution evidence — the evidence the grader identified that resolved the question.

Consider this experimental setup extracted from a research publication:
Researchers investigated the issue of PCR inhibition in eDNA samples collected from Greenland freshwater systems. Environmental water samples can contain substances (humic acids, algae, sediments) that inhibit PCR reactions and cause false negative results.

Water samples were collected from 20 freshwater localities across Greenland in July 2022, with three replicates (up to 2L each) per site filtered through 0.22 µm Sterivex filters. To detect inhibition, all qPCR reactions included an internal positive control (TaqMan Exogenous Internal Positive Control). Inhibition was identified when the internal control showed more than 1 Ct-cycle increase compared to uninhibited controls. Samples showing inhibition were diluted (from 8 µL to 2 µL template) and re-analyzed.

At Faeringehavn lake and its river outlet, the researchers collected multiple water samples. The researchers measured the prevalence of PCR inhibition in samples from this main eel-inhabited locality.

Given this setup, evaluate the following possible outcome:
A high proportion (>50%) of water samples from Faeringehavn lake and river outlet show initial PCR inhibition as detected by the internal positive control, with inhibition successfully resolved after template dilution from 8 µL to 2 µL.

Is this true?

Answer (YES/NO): YES